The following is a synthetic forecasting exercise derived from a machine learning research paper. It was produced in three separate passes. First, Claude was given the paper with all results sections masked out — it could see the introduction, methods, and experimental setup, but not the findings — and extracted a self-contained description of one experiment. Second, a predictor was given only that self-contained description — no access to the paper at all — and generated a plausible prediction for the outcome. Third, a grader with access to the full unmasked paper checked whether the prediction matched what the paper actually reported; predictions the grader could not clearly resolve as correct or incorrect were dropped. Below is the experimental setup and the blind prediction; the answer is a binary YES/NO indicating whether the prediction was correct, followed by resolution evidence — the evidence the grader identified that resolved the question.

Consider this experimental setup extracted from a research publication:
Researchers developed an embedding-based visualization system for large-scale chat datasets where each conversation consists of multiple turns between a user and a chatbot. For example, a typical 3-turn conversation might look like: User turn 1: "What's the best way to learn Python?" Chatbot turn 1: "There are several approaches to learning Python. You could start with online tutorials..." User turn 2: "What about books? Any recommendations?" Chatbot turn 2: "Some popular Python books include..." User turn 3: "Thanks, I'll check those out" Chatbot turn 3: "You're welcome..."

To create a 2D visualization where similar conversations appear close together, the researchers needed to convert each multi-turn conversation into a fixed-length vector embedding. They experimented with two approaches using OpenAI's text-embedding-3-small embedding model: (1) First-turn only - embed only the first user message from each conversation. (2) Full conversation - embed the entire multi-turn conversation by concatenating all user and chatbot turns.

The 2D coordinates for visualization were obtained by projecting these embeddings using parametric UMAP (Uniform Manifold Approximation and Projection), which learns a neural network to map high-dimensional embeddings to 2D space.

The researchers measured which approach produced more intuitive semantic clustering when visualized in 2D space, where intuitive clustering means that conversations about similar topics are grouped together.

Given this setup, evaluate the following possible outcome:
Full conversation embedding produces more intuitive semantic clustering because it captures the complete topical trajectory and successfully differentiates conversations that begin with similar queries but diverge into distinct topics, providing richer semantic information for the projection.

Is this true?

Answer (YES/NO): NO